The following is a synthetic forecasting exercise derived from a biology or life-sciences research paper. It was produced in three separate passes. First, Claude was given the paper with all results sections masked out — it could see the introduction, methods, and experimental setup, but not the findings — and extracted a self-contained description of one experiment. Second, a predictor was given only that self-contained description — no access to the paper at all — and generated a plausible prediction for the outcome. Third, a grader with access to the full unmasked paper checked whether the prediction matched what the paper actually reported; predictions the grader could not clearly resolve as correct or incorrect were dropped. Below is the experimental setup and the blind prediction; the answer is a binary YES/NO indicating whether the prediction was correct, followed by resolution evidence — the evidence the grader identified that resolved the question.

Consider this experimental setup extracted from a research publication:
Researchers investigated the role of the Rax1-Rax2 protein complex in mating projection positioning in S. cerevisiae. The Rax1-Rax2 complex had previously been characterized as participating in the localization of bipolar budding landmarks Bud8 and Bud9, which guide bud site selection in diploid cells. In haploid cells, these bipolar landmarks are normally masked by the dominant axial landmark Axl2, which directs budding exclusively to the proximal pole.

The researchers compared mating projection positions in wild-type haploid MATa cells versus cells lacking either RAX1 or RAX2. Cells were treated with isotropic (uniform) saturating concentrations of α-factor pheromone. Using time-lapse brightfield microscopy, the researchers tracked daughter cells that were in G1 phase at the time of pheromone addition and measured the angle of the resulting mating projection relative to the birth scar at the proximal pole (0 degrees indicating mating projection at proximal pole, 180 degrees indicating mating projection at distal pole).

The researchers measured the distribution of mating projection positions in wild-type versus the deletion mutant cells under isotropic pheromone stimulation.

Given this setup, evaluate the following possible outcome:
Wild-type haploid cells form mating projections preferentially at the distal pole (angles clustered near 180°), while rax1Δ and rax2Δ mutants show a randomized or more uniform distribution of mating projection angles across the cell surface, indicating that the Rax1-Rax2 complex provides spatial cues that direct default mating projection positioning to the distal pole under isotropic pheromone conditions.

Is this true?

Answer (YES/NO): NO